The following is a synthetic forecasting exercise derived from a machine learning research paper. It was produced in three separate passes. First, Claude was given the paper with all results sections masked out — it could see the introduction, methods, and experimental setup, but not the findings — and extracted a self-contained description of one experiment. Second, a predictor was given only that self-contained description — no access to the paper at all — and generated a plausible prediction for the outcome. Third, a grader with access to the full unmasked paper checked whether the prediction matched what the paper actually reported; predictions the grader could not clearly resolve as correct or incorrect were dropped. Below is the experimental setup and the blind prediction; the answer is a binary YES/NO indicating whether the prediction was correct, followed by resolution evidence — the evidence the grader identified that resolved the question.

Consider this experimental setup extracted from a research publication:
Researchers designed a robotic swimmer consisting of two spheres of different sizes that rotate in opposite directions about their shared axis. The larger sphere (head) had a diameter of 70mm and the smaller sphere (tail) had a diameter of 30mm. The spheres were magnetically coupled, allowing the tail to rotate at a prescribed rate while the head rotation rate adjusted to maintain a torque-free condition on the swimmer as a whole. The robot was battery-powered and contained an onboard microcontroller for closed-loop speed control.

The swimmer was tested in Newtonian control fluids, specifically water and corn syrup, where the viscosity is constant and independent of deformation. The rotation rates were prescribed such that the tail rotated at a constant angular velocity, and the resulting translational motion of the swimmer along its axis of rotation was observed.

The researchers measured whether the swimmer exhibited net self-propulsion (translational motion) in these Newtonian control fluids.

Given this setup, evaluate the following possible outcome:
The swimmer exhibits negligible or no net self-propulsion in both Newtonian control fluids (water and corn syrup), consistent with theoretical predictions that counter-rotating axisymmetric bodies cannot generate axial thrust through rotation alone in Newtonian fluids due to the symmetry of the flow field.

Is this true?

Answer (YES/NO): YES